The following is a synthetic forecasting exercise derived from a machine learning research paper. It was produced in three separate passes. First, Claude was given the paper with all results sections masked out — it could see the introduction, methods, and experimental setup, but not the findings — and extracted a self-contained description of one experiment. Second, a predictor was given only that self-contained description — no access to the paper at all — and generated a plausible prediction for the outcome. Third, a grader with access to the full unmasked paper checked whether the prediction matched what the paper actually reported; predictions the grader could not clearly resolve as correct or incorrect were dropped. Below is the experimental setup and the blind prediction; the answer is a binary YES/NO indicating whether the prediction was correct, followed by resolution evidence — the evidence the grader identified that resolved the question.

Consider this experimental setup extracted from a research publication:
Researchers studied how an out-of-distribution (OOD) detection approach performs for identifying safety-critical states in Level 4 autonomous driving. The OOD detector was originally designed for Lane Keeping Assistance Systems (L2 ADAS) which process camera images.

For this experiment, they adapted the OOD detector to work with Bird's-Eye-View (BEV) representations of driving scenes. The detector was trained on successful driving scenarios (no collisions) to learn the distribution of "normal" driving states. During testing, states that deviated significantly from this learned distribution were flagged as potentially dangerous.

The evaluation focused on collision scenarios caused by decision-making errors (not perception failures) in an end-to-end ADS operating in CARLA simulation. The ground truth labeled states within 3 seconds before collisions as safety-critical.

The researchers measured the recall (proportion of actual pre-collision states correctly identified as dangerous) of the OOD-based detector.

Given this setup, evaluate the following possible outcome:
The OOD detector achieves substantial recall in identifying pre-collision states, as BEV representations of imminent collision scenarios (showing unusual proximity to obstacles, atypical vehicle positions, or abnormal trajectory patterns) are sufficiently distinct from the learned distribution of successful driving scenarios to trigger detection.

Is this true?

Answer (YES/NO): NO